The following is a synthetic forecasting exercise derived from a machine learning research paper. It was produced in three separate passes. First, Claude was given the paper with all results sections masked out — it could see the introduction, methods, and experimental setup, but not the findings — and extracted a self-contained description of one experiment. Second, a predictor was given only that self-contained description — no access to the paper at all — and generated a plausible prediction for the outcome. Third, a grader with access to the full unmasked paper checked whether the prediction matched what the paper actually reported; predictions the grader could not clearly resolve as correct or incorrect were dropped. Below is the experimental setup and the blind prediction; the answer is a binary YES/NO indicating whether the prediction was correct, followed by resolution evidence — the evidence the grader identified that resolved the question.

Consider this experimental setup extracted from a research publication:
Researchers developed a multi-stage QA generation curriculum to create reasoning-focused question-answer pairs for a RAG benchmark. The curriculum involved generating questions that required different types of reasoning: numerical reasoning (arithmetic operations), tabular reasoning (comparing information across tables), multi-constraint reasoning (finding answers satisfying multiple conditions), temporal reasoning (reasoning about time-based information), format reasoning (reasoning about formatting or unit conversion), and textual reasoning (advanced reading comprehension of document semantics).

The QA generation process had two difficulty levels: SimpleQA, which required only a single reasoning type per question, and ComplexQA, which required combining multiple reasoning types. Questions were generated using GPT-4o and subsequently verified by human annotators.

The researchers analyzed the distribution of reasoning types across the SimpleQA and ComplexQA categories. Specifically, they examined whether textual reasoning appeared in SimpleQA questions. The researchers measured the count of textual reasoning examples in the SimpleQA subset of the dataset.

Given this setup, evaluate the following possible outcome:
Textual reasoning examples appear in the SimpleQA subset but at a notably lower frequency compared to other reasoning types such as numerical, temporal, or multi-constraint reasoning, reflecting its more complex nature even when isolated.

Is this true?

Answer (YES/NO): NO